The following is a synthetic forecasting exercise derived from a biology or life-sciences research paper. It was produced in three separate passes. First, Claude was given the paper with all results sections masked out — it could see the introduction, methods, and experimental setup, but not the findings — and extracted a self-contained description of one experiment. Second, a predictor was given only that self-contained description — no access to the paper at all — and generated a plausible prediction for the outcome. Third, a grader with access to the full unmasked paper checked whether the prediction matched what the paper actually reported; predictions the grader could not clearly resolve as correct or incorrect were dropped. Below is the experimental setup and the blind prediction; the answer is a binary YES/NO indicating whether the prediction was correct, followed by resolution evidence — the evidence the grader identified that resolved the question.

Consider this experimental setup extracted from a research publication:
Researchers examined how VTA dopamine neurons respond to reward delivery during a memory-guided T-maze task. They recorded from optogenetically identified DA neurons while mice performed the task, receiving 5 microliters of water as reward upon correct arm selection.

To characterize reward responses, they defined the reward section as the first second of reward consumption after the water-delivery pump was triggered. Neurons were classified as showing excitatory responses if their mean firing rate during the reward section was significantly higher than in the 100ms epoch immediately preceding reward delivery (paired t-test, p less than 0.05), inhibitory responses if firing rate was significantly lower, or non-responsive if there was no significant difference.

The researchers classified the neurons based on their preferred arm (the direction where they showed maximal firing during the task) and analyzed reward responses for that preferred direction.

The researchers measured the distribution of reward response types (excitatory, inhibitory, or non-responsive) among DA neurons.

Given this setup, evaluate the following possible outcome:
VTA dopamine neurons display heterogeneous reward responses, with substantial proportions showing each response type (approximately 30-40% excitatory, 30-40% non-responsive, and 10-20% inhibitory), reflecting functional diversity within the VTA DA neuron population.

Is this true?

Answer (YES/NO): NO